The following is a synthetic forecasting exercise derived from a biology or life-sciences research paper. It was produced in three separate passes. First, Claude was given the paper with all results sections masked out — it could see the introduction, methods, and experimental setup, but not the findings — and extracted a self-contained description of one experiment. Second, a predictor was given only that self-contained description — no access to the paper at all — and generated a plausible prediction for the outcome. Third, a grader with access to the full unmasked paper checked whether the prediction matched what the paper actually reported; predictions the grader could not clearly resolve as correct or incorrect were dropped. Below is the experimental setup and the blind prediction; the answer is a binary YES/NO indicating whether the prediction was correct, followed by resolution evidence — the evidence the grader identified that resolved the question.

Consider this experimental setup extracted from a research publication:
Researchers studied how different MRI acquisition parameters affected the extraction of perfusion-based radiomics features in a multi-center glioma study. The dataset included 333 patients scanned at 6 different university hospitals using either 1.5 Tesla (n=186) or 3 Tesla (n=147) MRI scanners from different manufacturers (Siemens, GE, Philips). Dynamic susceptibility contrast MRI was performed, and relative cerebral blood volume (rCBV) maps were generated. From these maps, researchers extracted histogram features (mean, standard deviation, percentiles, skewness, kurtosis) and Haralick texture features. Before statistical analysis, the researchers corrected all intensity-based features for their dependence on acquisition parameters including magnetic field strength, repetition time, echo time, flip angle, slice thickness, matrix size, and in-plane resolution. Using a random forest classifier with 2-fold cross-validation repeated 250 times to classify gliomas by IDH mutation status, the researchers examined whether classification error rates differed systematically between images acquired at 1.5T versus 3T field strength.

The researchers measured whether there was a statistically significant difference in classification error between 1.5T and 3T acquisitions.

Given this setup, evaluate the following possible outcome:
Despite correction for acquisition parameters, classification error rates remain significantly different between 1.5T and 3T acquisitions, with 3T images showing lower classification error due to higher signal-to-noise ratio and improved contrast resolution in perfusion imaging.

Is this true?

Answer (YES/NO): NO